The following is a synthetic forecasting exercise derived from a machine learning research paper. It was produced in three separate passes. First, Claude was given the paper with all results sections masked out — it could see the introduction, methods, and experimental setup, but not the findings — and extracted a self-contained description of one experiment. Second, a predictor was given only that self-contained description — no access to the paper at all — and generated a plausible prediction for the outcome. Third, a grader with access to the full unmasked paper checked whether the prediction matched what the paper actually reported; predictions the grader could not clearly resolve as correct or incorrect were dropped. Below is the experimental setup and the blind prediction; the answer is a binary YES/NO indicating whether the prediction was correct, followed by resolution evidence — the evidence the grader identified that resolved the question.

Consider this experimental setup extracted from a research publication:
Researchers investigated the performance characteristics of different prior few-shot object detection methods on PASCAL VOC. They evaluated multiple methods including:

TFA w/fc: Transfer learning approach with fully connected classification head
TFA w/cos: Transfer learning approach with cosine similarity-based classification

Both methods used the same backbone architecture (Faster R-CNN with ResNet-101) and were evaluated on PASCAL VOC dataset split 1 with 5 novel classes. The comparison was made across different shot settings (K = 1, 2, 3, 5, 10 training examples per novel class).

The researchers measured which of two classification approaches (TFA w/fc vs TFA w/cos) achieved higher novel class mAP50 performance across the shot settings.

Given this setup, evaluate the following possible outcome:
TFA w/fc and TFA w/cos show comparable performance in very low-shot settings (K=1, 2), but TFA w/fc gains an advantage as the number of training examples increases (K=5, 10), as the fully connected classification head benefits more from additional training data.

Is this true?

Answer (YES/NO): NO